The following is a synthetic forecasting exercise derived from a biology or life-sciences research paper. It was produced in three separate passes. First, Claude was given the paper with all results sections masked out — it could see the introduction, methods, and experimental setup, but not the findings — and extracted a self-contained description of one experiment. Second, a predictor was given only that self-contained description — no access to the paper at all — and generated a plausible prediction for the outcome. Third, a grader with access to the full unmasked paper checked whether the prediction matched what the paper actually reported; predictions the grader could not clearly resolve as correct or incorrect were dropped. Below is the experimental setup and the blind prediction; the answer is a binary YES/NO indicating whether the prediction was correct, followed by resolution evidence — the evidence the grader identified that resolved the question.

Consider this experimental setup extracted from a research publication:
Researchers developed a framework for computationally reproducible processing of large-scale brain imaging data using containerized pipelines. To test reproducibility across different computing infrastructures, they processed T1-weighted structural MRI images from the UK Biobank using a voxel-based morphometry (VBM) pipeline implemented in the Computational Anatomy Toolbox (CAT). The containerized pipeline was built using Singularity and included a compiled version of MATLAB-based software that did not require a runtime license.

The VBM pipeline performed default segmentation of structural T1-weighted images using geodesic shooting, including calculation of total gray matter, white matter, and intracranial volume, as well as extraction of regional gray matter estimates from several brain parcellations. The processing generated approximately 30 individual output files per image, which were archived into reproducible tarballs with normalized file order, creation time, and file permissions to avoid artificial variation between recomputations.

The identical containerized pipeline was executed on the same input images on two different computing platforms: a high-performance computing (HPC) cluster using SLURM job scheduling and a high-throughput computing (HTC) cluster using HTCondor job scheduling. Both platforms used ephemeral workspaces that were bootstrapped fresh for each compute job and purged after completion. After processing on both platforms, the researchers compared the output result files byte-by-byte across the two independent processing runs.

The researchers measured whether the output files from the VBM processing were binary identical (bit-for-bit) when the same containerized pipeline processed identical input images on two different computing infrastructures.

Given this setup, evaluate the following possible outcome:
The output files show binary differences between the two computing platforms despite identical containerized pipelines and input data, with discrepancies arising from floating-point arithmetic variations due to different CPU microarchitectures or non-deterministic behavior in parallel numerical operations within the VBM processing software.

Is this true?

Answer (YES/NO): YES